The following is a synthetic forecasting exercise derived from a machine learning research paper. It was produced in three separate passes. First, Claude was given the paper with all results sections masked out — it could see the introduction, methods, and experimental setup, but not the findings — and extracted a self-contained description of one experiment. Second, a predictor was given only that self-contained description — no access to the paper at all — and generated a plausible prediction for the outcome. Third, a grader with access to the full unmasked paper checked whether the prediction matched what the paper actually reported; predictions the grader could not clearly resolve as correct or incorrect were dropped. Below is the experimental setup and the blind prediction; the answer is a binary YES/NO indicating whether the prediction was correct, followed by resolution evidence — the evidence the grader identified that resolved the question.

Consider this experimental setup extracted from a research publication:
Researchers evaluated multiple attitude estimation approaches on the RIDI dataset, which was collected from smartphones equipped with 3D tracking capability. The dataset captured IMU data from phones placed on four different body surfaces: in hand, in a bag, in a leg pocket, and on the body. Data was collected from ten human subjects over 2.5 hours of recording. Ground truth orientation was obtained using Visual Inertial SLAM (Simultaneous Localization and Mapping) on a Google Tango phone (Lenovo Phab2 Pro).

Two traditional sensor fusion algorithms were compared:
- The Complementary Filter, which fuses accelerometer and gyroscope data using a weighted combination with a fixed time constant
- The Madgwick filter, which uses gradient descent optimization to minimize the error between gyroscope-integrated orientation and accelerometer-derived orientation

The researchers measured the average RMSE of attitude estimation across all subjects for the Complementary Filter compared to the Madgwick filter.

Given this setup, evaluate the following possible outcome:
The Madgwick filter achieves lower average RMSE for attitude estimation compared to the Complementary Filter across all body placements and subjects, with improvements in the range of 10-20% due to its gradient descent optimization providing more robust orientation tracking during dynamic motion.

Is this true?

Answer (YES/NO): NO